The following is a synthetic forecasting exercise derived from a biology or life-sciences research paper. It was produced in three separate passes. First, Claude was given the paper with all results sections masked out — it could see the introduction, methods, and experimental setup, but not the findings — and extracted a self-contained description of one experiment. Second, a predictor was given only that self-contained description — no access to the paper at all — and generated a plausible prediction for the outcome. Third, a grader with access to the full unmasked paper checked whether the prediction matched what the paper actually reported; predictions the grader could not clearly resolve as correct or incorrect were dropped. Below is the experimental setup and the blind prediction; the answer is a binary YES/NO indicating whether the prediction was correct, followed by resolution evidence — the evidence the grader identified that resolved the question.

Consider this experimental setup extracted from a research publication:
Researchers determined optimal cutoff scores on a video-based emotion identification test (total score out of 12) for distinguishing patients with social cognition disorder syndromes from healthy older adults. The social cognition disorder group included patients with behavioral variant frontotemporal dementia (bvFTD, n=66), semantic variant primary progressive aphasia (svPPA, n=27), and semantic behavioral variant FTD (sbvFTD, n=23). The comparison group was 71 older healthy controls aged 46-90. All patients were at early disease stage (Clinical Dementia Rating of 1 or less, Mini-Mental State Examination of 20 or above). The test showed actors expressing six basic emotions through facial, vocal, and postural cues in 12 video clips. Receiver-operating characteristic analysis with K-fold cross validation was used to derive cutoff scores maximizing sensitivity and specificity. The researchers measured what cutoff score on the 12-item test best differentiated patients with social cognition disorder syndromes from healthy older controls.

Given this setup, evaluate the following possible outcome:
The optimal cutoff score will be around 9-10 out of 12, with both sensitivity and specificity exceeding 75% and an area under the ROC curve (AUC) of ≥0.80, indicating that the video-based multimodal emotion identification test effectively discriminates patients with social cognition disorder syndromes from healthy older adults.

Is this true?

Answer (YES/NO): NO